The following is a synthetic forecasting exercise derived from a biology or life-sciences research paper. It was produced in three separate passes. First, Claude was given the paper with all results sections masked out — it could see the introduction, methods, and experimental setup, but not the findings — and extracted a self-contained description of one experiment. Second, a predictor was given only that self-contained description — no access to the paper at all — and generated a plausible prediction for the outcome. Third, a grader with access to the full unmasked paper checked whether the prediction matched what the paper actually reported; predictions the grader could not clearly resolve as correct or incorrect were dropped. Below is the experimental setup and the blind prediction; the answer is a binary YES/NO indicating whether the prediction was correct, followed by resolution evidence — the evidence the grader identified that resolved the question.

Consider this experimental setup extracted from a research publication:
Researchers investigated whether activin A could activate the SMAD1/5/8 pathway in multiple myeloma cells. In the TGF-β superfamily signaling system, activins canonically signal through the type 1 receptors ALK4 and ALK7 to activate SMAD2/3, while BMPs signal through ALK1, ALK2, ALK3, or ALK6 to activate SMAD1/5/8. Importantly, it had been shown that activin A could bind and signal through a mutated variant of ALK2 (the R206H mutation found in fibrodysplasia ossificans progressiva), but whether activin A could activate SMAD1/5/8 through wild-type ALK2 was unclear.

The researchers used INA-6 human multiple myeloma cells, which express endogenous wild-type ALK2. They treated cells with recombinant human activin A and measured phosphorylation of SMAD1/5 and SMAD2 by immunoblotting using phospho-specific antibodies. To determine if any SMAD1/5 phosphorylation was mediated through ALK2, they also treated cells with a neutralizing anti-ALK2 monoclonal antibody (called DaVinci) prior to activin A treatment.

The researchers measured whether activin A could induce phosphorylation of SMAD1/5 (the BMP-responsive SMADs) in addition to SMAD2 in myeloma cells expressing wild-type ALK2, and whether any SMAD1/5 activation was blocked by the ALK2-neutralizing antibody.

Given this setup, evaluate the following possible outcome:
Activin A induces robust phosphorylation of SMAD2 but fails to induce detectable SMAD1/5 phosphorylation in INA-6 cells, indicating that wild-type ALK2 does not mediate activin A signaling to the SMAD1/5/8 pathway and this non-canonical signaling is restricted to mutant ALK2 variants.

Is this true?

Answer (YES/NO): NO